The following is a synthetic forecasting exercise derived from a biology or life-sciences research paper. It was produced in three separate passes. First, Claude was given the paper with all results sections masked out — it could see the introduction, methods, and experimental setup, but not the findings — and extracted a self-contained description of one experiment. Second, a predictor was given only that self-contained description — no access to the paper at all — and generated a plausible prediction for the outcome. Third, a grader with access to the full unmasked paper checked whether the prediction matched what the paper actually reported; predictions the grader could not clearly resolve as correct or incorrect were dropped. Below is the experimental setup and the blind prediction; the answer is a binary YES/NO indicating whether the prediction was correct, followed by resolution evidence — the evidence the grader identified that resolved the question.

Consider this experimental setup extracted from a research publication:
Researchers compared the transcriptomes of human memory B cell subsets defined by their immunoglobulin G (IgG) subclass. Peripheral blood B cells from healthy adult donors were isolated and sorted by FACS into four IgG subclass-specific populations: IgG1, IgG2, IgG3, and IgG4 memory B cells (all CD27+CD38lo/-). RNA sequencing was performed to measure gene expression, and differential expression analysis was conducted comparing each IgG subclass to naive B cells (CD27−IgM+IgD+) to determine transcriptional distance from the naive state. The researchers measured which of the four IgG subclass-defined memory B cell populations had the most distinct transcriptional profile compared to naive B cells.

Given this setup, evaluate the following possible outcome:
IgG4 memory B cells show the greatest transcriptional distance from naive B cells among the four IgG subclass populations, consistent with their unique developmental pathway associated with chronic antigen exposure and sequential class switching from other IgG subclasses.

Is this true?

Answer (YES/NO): YES